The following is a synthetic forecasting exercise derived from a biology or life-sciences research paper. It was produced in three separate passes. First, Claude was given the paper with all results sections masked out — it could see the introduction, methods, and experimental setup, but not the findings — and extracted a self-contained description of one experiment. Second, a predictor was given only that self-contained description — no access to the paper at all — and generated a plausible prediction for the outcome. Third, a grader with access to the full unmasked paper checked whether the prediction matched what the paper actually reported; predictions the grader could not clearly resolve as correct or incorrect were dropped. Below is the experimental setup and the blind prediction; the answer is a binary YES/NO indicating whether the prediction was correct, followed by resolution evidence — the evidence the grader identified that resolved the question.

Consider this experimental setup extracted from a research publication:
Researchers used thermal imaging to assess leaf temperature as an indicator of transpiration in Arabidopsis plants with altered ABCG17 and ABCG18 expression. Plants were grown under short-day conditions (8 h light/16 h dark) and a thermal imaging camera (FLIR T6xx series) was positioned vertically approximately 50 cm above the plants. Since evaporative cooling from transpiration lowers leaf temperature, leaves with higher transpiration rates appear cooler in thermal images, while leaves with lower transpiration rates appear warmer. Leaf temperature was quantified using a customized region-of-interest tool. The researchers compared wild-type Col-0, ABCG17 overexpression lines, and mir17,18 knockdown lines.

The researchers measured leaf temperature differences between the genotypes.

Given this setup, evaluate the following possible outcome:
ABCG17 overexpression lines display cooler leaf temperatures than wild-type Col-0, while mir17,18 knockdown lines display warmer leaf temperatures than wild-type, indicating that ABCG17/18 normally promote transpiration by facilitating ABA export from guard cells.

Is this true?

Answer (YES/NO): NO